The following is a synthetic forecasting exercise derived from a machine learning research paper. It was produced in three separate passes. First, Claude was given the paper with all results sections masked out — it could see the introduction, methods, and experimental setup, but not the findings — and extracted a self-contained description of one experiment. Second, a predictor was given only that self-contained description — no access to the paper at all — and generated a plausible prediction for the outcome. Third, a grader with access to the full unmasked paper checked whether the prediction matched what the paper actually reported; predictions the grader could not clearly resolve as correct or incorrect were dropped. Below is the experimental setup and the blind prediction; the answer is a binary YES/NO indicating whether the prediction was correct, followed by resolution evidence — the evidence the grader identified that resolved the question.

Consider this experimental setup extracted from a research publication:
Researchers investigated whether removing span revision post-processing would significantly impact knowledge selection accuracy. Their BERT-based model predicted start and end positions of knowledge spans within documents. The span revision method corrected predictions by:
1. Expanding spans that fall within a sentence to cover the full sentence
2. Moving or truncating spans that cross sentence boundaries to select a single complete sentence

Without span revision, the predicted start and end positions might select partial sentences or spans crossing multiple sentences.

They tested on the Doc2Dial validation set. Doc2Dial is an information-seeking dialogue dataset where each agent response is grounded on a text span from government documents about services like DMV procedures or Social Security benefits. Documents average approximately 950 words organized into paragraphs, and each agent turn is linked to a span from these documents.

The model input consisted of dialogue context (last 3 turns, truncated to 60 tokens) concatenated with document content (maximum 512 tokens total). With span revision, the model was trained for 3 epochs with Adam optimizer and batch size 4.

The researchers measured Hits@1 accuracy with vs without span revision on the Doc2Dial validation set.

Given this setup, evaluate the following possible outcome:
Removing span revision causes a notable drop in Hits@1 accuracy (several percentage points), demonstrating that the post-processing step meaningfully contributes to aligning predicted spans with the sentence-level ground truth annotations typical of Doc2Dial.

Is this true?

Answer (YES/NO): NO